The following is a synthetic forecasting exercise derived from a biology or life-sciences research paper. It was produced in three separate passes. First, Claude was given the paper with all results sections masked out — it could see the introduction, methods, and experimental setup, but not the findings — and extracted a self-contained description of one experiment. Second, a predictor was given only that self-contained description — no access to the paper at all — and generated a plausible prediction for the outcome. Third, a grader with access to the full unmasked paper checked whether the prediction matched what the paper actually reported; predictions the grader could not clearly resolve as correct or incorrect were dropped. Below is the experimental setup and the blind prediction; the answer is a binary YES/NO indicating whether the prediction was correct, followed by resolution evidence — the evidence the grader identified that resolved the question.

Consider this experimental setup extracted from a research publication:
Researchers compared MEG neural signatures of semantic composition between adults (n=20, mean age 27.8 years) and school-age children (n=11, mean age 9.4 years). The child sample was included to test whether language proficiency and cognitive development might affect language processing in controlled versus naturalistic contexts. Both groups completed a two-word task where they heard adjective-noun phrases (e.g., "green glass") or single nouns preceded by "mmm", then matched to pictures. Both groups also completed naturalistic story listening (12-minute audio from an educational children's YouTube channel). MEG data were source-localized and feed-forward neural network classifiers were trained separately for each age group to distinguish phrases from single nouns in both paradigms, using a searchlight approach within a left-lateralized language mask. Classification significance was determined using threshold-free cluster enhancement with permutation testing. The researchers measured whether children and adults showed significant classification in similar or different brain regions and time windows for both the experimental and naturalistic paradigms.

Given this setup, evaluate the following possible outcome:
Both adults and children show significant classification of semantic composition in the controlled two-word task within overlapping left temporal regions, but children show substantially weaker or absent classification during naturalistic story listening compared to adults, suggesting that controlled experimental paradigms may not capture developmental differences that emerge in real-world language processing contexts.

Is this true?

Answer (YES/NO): NO